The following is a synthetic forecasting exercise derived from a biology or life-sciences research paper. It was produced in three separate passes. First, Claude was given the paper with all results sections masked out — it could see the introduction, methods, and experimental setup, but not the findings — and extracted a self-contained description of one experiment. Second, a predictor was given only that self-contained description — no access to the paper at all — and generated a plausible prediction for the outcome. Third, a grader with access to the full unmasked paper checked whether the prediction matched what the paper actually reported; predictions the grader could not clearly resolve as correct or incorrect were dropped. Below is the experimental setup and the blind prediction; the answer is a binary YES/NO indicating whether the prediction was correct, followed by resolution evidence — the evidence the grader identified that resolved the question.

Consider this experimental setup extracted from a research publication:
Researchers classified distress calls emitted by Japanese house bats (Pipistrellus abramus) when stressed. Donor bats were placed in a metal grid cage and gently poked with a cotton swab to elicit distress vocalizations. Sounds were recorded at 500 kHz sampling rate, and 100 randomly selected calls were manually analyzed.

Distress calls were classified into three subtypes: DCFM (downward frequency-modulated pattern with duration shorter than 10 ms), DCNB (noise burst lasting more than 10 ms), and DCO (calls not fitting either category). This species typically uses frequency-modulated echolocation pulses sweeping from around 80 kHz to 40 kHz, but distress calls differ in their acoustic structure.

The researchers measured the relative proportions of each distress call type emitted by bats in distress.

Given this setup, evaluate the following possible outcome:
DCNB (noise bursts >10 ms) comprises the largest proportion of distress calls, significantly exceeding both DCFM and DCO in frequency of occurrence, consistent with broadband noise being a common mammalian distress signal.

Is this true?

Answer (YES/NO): YES